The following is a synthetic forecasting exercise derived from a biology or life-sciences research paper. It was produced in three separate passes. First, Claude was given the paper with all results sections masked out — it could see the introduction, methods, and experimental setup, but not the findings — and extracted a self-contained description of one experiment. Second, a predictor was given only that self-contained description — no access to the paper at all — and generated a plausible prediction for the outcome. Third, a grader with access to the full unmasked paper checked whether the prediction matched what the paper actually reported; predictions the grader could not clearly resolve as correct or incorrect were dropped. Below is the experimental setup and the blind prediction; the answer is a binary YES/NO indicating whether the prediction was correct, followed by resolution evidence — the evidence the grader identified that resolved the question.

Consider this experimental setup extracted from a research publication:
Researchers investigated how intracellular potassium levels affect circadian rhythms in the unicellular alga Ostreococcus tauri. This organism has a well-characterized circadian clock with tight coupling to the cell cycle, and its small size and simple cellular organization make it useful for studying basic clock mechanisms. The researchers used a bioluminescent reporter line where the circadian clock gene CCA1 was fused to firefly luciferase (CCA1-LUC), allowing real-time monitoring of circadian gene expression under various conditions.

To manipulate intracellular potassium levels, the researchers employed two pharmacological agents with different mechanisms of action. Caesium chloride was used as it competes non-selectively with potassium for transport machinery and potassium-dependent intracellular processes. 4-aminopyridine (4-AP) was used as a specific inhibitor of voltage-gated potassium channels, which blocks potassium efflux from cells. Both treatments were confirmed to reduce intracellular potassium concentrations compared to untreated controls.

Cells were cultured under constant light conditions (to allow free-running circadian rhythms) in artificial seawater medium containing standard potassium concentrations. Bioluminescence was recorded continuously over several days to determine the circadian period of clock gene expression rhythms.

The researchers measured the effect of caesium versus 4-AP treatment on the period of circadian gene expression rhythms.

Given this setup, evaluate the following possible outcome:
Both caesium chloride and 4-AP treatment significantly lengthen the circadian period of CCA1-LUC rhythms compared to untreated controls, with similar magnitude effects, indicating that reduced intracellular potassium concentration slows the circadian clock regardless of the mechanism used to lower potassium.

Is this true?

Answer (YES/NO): NO